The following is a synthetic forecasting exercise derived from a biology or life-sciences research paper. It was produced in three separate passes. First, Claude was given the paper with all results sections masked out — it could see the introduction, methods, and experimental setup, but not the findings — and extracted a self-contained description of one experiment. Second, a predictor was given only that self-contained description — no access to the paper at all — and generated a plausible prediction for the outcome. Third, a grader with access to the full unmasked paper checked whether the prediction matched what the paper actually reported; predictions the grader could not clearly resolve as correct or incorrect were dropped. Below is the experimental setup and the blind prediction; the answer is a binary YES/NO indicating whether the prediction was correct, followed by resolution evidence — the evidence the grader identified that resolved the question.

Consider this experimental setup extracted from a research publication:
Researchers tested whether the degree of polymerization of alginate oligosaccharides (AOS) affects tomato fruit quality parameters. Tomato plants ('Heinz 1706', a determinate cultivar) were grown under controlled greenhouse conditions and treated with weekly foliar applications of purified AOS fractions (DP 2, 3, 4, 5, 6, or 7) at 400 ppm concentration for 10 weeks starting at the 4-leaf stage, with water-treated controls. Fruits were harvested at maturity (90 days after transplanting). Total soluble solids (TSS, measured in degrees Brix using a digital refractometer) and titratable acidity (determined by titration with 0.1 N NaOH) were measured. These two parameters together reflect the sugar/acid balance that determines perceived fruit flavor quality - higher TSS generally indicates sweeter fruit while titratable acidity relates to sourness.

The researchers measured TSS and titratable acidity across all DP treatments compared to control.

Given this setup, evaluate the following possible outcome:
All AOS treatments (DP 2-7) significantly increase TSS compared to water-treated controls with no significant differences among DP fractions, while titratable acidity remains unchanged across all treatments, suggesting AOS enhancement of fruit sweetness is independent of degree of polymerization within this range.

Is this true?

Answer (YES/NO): NO